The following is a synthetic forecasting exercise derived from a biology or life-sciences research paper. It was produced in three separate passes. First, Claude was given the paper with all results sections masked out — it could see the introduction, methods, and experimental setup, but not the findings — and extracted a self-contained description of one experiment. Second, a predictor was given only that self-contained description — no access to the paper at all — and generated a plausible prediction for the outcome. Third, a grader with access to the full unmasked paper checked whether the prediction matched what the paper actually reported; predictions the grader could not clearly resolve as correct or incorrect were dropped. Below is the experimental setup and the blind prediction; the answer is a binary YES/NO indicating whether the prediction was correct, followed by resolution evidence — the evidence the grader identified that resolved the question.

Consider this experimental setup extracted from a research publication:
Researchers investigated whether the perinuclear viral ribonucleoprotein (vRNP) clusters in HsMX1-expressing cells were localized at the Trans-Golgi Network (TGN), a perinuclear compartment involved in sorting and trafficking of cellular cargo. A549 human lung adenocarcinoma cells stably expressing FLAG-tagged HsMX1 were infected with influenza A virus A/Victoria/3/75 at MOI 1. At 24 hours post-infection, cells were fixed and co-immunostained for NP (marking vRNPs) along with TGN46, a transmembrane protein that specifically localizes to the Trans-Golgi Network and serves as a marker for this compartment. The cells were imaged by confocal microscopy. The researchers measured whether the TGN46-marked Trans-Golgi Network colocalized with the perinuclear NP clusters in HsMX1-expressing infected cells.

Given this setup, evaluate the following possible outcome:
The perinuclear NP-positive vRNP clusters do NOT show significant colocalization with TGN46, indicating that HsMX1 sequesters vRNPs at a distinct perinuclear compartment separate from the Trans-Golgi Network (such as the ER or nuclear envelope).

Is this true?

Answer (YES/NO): YES